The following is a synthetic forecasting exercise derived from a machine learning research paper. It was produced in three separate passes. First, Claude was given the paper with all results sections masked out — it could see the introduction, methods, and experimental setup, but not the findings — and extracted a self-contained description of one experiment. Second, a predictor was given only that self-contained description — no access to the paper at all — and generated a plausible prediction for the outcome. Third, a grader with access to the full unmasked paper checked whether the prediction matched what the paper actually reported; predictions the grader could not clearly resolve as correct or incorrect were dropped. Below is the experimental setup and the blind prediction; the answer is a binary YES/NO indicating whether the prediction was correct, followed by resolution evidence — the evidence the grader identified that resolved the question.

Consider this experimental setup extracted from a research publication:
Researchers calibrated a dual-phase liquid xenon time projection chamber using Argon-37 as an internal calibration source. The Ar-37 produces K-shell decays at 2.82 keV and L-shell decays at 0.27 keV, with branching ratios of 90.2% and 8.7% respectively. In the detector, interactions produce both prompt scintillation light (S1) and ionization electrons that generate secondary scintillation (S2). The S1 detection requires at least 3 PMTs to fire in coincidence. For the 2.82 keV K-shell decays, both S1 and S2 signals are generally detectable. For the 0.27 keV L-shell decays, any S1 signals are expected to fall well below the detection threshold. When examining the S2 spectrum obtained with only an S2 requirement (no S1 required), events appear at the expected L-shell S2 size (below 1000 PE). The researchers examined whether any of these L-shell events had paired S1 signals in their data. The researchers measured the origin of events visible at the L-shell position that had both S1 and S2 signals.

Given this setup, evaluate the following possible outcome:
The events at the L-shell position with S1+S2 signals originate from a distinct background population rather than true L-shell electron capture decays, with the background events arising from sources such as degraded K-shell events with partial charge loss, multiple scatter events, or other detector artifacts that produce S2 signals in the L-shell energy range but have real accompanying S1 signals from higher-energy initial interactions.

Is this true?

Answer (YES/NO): NO